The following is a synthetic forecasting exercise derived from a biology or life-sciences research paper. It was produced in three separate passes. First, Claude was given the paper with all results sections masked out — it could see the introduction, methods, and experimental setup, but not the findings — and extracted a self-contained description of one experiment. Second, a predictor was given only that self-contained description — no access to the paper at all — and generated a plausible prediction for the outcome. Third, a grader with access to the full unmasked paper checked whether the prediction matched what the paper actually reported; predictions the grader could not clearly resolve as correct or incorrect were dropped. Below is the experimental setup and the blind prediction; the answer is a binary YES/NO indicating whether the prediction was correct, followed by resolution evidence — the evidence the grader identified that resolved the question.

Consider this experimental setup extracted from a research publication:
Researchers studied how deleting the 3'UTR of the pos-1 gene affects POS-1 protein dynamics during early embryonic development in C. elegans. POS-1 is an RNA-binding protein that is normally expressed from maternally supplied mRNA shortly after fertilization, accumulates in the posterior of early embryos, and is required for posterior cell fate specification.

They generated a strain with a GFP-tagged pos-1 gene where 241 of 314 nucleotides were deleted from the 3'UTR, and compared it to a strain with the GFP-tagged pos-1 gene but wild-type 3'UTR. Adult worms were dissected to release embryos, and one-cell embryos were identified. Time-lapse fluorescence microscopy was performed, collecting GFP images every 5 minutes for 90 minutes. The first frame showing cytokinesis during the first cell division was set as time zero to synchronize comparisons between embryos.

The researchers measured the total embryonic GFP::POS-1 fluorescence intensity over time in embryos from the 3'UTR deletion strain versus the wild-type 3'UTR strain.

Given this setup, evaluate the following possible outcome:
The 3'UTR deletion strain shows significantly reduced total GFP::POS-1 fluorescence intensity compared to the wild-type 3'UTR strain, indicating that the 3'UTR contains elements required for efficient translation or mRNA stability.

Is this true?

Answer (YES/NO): NO